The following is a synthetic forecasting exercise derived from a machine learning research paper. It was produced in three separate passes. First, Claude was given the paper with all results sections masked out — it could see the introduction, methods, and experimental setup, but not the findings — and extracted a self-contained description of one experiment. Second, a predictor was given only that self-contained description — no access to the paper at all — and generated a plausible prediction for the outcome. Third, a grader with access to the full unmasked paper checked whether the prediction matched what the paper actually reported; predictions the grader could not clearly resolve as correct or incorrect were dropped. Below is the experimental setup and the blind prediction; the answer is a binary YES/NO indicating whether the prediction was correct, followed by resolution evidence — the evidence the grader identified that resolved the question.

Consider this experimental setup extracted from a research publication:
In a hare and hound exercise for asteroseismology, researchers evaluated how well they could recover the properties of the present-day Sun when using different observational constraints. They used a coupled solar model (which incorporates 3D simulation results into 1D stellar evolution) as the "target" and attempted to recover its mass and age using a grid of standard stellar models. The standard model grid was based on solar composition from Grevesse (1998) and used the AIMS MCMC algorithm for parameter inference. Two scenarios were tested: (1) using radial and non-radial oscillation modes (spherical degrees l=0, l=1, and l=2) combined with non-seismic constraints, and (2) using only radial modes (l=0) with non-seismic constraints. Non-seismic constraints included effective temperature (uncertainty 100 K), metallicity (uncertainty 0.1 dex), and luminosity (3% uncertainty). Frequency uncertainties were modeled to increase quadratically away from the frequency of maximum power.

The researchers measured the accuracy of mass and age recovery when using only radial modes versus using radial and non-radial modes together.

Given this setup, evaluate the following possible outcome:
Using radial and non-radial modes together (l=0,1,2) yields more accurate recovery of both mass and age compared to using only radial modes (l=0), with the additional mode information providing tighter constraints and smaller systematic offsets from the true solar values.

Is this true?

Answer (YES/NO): YES